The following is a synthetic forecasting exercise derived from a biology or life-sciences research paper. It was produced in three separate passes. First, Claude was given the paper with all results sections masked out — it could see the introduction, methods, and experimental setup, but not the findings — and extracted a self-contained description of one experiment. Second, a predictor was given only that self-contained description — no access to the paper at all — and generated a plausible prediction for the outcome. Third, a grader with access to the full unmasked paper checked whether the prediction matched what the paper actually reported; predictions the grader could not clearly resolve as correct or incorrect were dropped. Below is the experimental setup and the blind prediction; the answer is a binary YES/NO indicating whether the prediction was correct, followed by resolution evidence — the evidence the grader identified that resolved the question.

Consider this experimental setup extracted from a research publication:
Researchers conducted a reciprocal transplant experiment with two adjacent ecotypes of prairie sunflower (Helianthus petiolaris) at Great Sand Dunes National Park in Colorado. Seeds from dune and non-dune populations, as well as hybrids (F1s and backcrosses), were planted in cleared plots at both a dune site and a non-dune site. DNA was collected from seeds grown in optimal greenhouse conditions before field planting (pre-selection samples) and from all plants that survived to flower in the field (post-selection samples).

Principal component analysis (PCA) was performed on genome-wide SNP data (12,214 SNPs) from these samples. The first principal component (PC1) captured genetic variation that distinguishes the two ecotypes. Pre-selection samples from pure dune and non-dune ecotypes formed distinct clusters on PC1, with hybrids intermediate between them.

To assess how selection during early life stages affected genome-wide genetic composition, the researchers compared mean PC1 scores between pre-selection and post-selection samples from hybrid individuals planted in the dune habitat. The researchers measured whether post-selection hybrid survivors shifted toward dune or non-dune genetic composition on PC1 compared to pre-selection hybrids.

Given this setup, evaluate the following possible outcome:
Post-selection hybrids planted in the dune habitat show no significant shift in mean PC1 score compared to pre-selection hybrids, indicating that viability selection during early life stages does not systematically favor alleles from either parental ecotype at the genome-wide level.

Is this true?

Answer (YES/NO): NO